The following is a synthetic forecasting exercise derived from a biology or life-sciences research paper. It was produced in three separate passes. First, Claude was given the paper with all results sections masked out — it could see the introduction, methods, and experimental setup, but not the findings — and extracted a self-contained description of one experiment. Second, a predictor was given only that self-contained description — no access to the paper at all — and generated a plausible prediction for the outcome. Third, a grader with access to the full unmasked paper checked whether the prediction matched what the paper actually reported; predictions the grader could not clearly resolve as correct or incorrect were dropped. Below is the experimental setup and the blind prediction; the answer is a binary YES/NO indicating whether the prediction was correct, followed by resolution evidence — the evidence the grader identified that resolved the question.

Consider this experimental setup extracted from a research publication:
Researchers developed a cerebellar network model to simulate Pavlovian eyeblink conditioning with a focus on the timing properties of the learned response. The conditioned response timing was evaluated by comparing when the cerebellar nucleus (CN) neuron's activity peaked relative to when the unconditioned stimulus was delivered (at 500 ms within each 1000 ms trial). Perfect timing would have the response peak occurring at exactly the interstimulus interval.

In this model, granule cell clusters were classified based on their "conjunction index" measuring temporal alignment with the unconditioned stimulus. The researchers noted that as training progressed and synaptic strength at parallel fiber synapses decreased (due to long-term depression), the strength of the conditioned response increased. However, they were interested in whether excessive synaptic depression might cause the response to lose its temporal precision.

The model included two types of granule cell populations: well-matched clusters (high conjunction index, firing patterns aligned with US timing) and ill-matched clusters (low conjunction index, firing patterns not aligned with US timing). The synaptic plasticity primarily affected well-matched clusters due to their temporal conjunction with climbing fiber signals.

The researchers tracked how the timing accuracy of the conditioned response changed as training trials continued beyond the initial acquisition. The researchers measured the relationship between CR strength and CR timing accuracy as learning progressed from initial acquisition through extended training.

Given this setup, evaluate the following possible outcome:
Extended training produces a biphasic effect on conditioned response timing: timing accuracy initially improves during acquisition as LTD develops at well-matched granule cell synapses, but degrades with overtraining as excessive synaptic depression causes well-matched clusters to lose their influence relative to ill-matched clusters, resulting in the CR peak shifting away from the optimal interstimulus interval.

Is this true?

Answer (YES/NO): NO